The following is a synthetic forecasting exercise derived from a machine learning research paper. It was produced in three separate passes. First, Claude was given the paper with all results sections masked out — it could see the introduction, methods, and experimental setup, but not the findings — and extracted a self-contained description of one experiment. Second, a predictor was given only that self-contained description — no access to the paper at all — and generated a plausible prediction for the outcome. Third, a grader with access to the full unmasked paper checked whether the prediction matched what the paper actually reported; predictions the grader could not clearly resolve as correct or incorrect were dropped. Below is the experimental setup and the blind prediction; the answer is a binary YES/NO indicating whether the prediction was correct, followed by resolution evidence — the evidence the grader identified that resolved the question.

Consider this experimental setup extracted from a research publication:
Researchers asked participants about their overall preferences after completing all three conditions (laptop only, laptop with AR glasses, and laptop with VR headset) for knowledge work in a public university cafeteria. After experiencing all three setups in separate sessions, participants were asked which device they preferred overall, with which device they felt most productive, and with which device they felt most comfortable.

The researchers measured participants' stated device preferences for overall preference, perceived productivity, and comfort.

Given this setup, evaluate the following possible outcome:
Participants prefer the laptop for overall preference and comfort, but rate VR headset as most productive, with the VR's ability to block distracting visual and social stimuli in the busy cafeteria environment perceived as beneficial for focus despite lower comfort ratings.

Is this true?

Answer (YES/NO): NO